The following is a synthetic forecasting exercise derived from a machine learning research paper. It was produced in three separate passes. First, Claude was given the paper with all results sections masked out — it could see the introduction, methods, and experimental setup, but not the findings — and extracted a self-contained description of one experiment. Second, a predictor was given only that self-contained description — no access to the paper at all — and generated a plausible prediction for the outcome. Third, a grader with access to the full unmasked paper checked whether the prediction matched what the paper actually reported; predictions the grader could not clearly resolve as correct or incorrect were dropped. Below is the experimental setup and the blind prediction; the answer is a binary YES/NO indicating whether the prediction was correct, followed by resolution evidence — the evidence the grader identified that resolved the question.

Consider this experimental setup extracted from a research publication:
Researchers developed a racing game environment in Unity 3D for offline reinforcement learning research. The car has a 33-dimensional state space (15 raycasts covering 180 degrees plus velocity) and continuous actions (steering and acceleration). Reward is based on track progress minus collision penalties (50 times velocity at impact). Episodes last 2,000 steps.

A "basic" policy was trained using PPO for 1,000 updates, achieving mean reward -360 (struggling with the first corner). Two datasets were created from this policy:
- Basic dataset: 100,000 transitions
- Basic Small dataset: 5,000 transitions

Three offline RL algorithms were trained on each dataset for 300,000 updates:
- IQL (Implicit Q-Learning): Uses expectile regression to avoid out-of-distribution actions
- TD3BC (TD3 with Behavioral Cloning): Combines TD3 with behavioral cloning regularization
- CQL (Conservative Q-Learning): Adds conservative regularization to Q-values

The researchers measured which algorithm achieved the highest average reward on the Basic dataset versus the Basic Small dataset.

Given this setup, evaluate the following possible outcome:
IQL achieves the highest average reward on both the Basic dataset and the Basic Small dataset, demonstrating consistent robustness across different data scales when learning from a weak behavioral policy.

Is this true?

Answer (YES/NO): NO